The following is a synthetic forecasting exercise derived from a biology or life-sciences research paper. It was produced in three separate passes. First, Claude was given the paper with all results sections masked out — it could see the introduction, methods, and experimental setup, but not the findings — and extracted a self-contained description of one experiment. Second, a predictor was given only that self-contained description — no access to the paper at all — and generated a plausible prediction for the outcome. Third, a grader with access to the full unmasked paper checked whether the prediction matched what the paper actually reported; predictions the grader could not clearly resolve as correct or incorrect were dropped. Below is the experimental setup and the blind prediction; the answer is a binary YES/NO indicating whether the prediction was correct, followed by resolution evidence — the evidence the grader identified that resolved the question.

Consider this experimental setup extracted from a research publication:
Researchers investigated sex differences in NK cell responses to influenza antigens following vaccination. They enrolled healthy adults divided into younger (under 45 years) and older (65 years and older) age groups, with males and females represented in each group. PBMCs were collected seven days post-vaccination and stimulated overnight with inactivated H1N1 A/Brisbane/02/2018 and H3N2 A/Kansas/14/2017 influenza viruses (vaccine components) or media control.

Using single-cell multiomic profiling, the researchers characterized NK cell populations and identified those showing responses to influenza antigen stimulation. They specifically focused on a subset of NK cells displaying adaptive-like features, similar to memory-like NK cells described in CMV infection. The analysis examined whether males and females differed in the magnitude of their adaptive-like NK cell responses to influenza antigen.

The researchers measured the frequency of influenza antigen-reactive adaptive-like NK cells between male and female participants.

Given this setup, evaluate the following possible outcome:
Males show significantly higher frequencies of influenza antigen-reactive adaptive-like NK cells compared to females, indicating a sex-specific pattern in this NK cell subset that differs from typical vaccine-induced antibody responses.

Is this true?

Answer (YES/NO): NO